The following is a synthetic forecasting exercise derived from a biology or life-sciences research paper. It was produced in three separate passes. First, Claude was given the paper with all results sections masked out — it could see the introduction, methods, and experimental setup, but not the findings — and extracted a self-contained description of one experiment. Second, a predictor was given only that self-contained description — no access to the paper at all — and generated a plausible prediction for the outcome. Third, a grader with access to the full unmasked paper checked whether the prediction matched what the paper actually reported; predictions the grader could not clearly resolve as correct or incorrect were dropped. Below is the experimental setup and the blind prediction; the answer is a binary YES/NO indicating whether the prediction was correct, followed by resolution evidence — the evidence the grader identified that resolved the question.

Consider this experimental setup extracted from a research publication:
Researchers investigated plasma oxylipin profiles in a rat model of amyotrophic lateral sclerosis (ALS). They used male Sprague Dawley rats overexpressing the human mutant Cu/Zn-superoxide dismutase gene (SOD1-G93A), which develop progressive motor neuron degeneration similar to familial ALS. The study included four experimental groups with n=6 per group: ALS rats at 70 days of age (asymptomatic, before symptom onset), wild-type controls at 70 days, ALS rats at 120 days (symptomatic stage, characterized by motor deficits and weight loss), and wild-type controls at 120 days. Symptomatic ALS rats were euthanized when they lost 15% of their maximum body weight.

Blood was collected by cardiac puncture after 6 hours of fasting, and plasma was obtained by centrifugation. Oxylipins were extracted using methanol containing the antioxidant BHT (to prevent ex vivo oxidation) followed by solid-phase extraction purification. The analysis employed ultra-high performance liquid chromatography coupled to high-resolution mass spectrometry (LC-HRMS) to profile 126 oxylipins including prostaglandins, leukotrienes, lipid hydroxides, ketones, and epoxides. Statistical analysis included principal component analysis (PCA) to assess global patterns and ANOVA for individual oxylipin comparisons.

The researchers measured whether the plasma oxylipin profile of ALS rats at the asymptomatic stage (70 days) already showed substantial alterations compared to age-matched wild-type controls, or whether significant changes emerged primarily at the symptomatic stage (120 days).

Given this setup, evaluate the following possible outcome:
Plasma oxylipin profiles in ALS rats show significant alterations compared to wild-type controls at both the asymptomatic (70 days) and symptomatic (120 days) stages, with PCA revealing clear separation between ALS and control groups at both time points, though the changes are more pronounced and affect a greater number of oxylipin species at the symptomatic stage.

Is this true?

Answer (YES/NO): NO